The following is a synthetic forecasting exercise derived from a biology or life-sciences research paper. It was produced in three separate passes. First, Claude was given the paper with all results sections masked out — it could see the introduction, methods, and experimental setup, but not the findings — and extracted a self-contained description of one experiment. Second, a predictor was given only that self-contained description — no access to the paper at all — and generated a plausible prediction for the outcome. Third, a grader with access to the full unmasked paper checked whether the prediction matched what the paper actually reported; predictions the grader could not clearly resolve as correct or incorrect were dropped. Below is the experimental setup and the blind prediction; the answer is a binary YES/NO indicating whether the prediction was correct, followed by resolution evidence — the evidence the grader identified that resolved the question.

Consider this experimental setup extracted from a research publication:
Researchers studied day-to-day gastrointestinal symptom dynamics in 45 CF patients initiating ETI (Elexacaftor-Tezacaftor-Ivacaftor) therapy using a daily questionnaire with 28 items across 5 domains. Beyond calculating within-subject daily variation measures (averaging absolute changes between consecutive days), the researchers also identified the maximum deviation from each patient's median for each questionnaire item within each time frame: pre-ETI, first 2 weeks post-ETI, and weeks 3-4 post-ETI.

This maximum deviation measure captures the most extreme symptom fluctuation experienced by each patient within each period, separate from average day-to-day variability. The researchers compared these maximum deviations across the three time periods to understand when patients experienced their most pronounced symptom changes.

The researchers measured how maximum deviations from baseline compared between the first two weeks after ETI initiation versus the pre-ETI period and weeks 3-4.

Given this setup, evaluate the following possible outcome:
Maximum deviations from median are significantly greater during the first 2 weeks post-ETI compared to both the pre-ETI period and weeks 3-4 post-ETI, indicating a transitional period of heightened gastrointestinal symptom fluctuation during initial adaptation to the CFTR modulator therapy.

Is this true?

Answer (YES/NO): NO